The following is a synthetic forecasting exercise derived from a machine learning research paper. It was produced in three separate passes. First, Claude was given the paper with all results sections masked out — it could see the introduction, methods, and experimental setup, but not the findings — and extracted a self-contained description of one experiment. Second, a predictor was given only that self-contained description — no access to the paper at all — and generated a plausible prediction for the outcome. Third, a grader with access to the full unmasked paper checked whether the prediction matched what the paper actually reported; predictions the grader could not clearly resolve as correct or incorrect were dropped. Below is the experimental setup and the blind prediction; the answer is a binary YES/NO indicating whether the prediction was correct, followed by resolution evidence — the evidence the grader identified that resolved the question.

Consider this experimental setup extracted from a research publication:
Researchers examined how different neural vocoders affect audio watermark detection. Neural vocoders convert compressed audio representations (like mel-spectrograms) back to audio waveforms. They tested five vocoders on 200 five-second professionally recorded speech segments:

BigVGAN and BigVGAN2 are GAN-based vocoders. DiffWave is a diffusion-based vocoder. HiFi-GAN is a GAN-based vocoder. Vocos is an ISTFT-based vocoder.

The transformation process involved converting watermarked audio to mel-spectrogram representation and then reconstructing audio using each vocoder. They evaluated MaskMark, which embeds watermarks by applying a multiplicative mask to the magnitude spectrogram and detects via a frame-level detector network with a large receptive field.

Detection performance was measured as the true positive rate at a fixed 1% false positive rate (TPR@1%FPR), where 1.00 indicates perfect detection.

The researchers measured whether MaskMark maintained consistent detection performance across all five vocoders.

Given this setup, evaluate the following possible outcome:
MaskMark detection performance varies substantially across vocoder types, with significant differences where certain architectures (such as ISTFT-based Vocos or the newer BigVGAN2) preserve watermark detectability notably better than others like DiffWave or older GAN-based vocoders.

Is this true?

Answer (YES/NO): NO